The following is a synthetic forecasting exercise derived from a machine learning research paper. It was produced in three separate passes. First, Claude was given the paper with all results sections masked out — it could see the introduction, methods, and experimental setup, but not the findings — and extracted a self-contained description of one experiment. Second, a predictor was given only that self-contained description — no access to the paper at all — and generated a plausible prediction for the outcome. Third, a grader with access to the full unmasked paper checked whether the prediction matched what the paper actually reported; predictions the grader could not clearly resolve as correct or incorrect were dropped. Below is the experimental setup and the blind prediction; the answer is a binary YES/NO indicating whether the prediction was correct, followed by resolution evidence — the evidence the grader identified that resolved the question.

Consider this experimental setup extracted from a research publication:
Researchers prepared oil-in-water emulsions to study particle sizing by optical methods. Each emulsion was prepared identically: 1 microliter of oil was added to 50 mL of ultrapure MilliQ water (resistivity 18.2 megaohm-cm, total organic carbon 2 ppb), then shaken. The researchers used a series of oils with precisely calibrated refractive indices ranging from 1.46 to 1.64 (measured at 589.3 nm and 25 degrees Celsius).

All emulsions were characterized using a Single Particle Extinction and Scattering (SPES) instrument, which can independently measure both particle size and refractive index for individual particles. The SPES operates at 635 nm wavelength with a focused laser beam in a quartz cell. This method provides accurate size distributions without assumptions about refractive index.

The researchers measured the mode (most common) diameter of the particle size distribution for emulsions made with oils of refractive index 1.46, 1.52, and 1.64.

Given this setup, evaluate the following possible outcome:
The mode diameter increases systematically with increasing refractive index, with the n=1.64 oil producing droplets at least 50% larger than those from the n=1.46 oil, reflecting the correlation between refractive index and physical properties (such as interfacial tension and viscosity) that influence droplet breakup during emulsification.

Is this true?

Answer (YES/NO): NO